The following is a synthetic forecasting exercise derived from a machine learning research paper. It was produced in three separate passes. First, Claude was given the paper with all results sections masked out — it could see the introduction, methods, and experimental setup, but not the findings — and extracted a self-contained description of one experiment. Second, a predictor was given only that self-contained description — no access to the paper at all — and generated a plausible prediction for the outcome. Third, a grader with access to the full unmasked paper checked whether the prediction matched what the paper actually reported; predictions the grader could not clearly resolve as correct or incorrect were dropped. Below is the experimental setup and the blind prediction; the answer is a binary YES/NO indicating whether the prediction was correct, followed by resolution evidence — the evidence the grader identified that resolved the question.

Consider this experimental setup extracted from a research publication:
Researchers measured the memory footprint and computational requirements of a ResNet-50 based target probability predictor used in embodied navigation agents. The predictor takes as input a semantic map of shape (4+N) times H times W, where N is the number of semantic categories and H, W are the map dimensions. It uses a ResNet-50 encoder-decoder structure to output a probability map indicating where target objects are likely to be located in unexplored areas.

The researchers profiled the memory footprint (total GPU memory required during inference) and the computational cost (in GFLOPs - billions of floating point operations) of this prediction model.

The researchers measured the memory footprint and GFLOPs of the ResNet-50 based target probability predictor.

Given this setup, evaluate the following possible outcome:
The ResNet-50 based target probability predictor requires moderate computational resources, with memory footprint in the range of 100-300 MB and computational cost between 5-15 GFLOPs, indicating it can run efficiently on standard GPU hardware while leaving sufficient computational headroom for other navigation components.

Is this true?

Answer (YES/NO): NO